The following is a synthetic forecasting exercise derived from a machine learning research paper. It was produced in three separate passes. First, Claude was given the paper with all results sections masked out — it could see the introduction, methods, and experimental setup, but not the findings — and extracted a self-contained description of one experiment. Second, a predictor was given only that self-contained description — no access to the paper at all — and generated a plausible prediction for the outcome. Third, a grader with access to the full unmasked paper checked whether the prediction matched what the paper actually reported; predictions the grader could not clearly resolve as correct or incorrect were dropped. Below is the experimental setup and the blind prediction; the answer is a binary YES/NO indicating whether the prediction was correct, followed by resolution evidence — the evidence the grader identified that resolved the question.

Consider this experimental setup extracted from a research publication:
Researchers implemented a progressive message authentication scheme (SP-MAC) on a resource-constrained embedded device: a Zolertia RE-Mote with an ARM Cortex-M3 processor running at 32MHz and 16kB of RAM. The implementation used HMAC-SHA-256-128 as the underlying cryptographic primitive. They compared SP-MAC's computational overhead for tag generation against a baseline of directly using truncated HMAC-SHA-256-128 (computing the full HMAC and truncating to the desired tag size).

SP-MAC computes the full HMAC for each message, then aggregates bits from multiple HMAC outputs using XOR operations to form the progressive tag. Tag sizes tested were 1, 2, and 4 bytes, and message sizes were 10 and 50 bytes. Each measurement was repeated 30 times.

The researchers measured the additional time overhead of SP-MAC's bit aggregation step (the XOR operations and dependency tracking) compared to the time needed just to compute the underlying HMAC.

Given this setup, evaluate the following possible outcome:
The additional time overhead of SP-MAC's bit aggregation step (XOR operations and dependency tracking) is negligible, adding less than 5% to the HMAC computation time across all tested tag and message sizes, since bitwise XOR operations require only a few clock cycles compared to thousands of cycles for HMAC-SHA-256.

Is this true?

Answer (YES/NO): NO